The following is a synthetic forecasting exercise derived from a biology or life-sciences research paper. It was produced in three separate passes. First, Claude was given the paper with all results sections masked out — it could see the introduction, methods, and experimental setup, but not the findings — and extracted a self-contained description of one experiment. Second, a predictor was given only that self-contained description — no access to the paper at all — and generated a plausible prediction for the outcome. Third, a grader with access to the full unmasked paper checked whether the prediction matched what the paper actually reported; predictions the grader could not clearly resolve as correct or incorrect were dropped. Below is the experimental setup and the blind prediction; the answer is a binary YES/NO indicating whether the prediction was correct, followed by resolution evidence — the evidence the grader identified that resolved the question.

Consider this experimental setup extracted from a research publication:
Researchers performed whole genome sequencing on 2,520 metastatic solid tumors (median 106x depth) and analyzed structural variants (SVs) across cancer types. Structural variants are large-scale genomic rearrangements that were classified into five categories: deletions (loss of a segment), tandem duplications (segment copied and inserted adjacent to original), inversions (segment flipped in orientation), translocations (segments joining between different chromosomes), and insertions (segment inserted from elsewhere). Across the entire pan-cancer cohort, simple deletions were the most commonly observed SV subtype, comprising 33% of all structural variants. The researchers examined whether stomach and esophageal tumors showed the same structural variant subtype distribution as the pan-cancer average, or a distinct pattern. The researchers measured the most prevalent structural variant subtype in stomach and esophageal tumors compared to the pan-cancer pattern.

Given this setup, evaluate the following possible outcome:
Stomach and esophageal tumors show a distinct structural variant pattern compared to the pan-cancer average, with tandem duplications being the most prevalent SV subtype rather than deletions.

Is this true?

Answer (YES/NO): NO